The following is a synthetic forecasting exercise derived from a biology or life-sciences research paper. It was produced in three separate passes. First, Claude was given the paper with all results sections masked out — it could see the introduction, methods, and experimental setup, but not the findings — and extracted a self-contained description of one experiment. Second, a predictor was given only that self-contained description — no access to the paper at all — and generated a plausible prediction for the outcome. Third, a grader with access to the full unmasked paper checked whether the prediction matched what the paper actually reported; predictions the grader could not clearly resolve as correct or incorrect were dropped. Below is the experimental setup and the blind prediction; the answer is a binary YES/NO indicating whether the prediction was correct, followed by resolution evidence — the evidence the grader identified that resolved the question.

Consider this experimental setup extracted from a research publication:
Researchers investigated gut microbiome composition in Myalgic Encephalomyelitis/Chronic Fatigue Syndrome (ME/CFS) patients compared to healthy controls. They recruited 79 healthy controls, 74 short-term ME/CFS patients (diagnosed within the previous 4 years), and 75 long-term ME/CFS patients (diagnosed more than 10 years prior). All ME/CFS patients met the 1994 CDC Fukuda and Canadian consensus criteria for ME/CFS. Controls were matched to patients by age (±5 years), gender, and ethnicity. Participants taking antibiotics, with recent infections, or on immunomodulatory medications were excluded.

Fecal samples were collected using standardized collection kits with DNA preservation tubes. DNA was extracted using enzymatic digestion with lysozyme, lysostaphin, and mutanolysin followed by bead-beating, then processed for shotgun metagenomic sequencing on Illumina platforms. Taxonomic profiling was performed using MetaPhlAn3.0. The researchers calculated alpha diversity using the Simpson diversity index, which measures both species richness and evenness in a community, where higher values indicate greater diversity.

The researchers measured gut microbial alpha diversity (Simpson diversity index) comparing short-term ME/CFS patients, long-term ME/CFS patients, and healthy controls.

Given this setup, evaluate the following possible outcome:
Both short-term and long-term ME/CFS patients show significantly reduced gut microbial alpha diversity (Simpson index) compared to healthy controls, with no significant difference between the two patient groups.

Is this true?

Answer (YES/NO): NO